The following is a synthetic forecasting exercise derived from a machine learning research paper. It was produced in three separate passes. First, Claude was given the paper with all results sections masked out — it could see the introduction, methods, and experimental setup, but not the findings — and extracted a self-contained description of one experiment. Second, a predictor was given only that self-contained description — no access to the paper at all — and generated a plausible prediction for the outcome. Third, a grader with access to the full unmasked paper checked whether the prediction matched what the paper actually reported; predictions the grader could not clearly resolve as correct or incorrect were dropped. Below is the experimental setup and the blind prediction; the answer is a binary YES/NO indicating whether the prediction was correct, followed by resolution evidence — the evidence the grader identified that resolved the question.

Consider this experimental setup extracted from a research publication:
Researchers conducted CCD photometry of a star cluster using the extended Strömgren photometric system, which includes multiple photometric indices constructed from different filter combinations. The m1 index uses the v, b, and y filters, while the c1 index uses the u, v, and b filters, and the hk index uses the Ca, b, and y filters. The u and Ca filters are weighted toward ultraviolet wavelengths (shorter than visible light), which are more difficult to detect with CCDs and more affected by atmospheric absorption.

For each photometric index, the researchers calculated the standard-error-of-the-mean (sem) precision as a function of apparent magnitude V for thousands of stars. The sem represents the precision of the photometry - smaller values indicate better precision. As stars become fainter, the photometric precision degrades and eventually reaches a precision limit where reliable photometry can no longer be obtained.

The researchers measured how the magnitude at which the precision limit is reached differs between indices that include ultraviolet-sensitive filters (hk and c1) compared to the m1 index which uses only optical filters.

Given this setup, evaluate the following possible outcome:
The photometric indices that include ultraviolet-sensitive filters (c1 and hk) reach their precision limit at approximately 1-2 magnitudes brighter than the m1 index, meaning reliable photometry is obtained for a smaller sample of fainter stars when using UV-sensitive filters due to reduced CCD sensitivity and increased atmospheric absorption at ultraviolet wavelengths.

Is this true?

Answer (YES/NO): NO